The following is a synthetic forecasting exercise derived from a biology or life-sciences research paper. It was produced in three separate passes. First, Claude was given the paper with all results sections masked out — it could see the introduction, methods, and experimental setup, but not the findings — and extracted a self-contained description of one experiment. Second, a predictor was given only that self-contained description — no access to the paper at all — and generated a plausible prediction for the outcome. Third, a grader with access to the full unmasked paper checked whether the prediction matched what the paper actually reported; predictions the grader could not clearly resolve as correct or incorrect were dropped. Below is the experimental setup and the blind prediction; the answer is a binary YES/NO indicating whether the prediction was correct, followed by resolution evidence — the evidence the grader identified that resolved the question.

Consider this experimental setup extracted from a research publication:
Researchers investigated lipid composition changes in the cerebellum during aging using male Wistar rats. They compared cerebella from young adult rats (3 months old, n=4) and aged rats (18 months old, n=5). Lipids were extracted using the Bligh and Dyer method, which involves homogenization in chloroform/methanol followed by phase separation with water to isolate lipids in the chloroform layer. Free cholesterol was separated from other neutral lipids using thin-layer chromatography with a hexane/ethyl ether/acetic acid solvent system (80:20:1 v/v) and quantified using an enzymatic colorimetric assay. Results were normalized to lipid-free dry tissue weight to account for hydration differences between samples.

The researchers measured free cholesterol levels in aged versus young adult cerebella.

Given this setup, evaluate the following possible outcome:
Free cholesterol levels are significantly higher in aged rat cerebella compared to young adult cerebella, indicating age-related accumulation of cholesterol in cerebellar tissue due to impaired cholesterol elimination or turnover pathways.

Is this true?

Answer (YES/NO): YES